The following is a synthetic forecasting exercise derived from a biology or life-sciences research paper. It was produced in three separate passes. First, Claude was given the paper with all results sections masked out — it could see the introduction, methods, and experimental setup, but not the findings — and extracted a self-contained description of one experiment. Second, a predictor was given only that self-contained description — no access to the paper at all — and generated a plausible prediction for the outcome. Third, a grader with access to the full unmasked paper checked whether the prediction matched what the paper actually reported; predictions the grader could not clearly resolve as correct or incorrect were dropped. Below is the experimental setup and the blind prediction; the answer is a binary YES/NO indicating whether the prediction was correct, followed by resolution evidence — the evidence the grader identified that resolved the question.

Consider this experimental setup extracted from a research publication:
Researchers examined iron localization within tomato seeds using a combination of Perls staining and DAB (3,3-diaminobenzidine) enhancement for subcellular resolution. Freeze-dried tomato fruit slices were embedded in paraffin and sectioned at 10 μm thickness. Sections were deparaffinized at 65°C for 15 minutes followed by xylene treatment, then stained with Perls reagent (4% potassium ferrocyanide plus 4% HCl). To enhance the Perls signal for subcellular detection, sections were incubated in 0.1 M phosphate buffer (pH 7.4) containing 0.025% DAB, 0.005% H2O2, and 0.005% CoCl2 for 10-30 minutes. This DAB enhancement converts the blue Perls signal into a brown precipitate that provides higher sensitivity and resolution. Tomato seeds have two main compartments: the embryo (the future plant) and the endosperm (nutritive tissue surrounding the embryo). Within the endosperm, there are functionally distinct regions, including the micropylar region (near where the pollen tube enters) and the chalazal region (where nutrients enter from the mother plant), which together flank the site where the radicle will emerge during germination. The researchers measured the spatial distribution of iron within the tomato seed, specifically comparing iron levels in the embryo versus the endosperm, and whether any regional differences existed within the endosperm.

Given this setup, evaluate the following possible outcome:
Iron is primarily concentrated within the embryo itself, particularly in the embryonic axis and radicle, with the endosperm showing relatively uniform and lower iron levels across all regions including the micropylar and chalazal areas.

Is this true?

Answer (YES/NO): NO